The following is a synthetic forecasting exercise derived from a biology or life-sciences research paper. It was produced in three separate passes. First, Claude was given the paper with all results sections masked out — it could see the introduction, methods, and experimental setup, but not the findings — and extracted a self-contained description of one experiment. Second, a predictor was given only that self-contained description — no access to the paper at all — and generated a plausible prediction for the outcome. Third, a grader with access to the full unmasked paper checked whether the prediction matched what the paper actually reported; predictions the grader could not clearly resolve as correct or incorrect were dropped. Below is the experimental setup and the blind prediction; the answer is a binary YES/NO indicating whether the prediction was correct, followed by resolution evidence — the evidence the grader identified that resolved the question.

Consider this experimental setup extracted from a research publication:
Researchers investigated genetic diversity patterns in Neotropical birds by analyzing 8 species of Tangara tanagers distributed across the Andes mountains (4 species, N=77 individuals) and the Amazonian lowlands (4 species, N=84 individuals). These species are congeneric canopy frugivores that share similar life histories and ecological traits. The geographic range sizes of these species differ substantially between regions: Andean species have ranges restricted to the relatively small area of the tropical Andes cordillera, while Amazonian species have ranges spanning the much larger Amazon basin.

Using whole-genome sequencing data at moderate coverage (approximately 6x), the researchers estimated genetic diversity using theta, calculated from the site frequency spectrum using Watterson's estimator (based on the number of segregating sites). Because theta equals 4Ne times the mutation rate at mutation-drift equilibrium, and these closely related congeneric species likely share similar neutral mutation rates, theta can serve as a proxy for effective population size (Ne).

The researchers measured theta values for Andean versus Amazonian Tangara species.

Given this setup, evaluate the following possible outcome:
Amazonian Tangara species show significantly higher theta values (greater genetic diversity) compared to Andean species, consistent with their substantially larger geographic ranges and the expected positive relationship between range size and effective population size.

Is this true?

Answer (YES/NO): YES